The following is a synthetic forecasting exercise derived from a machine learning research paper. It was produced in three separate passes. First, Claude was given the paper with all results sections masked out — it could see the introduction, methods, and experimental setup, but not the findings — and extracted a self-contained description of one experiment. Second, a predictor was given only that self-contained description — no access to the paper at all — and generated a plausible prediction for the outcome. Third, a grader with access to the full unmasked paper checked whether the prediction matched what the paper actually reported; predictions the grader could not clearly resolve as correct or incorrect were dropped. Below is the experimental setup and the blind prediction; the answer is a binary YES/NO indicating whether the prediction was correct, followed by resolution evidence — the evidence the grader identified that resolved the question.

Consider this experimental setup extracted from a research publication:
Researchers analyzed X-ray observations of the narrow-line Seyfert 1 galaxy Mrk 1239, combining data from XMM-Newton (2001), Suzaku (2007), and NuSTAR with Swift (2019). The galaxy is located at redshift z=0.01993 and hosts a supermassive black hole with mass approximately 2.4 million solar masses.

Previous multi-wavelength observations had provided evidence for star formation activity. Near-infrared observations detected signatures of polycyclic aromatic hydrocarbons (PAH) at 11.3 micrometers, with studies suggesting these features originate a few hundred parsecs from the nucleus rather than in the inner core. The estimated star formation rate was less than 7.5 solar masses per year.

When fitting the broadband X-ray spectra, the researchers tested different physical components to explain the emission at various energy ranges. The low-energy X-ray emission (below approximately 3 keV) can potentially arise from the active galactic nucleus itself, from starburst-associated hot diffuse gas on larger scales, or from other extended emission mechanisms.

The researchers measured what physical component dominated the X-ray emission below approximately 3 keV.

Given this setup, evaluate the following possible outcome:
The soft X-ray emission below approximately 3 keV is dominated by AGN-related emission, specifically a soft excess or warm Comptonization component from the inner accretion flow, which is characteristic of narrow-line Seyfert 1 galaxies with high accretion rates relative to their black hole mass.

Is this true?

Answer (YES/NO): NO